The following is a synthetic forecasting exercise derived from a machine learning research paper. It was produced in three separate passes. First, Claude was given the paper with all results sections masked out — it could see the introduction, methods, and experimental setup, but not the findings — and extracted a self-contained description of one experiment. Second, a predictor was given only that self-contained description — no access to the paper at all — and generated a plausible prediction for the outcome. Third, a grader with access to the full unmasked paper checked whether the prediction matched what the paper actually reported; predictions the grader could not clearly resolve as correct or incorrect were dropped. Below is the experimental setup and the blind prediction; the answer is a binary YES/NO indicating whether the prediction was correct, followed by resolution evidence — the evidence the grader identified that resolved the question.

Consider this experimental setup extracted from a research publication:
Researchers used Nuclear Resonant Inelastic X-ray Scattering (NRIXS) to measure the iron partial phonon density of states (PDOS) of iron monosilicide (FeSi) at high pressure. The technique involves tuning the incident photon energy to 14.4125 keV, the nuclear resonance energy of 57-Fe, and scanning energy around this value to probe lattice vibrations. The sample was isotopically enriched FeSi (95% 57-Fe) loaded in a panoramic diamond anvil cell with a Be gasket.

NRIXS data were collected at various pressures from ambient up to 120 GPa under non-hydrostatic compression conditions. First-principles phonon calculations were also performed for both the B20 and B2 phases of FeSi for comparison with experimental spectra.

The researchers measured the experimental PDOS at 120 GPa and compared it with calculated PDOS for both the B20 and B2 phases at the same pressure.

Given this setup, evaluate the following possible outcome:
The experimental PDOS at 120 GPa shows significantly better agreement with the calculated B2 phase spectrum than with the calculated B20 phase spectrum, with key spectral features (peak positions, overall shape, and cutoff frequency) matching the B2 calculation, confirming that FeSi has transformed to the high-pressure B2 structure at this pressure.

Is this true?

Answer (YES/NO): YES